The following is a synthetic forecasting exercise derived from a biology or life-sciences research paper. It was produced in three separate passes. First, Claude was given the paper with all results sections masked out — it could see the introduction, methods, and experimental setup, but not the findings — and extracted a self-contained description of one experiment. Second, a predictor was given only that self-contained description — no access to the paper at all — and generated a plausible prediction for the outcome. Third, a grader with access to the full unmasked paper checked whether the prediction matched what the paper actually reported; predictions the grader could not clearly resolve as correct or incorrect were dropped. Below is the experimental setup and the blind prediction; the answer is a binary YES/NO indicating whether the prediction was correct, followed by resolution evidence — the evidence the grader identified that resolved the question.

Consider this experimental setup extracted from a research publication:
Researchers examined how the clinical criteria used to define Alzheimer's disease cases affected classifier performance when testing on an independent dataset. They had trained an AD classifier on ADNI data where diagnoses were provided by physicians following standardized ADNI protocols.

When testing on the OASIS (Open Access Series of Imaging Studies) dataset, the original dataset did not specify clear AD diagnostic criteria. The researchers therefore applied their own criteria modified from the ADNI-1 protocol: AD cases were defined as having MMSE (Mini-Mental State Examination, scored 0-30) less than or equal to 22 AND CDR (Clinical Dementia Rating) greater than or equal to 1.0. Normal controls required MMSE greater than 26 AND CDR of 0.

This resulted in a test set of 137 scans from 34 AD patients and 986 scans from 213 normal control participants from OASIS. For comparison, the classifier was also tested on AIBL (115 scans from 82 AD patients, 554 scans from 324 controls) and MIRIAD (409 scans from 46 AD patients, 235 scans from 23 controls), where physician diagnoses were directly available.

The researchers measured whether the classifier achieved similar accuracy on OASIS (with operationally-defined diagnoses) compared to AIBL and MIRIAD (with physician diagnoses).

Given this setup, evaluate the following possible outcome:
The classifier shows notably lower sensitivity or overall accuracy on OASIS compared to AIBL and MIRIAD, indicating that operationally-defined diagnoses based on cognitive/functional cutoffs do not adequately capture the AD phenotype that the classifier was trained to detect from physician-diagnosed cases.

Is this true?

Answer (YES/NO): NO